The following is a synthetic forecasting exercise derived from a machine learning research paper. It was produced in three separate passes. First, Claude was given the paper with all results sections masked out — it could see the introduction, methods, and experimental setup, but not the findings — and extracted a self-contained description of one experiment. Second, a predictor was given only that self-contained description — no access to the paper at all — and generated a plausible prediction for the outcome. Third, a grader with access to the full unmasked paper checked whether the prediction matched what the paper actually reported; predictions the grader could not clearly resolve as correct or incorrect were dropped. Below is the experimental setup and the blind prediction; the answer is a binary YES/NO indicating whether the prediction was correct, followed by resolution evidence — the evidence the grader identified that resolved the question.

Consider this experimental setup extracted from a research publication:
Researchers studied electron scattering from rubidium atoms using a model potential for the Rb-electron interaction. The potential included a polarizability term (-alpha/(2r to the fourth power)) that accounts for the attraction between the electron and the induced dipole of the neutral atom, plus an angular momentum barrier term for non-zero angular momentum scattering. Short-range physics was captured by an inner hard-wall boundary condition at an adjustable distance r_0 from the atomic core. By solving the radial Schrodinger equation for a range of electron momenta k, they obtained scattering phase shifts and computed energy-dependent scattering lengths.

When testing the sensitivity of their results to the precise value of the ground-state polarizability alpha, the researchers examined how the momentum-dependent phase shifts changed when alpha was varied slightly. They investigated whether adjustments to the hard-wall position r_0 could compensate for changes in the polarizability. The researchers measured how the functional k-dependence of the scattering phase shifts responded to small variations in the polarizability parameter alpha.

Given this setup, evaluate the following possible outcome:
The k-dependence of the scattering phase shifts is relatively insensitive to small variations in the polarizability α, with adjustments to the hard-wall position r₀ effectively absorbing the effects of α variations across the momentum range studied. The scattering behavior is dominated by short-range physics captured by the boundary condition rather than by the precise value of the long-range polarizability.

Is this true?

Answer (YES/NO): YES